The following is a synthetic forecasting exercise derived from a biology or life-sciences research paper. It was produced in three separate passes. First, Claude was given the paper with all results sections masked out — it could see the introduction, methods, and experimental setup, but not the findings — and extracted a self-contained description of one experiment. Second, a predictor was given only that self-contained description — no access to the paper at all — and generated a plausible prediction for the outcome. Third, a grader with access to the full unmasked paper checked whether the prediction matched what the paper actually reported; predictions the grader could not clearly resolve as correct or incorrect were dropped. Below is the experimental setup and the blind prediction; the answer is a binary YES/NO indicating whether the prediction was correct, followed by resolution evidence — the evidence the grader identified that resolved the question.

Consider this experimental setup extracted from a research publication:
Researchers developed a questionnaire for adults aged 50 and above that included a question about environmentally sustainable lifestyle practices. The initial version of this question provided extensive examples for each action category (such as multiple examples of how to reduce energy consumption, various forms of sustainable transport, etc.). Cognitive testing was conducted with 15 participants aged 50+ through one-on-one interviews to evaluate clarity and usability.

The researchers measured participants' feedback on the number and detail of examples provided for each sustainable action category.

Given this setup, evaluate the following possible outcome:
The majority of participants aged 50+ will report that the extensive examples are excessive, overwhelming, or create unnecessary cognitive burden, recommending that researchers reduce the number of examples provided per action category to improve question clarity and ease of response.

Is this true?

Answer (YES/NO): YES